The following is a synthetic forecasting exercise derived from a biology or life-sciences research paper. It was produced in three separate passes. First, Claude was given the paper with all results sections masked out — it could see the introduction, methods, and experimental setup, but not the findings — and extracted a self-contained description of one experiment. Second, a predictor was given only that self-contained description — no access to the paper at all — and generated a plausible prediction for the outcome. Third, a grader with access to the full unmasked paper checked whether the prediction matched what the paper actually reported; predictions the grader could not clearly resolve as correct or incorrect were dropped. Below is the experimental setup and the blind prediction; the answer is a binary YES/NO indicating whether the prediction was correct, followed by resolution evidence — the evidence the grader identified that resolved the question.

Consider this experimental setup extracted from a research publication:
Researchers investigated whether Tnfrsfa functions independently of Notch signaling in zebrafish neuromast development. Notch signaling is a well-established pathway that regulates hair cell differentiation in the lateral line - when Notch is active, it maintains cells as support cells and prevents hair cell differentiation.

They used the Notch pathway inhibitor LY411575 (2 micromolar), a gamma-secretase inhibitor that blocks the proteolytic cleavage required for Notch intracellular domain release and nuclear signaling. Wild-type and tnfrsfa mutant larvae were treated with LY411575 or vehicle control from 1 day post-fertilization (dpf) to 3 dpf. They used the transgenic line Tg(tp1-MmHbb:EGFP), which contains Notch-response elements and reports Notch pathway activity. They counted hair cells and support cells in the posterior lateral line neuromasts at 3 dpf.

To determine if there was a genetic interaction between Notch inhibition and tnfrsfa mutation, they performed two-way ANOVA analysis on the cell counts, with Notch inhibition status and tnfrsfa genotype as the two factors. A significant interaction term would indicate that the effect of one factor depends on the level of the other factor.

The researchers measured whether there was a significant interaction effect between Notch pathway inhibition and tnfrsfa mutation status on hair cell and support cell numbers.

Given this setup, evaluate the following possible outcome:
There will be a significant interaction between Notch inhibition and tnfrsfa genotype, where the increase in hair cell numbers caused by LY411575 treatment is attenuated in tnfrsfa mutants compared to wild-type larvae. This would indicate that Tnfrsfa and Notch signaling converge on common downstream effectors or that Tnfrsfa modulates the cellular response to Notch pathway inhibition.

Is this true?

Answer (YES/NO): NO